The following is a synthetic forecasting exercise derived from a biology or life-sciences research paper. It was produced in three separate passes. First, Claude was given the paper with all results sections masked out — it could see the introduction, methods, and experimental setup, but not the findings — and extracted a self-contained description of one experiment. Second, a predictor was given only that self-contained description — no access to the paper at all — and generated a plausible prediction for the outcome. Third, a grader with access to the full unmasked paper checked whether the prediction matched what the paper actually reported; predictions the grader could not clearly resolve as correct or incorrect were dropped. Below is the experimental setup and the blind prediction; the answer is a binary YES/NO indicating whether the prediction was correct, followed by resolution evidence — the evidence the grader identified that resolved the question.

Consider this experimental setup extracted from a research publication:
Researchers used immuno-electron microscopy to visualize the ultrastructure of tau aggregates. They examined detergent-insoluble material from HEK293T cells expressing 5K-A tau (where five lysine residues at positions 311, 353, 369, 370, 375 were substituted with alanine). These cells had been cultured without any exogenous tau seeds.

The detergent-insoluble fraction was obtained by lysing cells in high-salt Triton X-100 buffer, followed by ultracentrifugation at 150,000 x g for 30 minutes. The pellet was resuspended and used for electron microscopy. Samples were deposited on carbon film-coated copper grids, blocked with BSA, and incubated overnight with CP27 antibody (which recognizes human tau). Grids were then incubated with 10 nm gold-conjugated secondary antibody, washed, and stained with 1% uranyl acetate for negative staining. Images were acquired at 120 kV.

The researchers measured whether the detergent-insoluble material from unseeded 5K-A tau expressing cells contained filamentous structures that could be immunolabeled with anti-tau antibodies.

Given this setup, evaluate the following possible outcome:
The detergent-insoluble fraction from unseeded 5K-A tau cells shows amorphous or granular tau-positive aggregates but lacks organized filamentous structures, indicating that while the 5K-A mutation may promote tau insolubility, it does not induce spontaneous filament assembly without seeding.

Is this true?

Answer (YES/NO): YES